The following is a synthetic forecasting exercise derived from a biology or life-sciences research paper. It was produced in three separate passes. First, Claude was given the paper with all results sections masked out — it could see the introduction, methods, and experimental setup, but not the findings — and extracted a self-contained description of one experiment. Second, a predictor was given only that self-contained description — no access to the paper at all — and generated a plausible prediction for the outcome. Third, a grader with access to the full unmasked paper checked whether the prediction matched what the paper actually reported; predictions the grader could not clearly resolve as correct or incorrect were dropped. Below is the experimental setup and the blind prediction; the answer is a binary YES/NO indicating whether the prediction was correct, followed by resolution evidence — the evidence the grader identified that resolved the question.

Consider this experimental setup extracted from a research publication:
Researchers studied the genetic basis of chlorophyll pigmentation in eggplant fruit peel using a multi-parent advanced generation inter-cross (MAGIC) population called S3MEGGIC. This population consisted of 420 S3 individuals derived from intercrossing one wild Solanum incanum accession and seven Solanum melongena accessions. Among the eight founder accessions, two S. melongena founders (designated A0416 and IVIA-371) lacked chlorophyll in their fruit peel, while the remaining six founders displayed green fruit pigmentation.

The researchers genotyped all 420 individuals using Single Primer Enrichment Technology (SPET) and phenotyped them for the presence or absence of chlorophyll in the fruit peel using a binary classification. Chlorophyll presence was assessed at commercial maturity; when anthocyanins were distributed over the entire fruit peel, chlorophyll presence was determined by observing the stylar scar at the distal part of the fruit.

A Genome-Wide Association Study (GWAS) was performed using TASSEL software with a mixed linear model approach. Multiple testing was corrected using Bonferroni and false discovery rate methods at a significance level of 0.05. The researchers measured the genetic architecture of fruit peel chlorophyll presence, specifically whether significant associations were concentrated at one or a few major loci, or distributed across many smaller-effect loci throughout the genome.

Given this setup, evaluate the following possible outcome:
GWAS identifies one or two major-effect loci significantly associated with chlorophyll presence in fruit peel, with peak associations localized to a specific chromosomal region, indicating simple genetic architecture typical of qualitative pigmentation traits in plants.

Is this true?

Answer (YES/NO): YES